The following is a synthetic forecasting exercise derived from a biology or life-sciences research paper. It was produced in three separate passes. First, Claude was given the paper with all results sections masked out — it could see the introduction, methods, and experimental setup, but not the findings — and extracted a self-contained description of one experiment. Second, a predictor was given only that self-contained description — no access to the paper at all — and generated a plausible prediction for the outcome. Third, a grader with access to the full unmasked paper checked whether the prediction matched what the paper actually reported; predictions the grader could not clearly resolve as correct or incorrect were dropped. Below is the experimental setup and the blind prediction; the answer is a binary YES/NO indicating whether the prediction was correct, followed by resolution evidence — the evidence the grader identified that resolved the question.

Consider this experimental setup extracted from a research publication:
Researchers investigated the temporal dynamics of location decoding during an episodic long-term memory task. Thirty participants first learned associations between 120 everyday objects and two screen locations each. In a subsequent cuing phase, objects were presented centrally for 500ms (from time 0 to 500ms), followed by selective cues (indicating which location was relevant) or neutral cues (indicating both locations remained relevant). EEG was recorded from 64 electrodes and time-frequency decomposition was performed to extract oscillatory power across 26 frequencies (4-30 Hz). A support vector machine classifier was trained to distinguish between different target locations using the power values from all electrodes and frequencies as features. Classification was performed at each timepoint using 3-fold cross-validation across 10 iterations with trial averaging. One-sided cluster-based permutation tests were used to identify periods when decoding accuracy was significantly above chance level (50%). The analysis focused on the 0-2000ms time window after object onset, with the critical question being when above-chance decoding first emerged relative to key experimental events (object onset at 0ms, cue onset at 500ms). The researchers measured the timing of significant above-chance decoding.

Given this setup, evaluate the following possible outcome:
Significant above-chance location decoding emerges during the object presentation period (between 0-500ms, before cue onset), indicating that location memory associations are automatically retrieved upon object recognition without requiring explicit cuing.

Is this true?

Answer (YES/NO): YES